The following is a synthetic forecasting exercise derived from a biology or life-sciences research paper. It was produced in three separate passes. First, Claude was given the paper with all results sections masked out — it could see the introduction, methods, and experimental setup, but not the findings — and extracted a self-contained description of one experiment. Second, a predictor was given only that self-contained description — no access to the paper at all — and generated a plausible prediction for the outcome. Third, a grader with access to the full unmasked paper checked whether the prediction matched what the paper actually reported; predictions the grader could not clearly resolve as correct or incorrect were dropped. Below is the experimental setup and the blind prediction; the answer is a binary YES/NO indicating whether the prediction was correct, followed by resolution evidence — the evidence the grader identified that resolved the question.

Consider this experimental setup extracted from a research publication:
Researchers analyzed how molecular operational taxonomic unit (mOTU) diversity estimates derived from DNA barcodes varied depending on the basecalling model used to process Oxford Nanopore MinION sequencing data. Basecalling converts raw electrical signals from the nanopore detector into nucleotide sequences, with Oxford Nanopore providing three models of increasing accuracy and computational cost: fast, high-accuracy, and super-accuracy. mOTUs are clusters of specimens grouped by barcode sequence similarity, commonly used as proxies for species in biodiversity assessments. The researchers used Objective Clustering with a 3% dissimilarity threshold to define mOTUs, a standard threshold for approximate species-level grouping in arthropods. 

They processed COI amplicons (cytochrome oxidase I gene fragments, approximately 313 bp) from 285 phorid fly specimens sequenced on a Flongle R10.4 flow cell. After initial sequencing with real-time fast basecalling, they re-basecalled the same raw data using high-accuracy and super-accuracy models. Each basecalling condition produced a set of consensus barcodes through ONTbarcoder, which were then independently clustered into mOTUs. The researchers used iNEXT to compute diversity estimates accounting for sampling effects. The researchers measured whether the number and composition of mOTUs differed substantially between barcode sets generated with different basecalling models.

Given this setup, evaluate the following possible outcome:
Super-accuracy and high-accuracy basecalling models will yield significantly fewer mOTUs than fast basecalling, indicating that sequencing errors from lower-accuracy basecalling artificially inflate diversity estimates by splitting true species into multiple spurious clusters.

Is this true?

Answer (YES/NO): NO